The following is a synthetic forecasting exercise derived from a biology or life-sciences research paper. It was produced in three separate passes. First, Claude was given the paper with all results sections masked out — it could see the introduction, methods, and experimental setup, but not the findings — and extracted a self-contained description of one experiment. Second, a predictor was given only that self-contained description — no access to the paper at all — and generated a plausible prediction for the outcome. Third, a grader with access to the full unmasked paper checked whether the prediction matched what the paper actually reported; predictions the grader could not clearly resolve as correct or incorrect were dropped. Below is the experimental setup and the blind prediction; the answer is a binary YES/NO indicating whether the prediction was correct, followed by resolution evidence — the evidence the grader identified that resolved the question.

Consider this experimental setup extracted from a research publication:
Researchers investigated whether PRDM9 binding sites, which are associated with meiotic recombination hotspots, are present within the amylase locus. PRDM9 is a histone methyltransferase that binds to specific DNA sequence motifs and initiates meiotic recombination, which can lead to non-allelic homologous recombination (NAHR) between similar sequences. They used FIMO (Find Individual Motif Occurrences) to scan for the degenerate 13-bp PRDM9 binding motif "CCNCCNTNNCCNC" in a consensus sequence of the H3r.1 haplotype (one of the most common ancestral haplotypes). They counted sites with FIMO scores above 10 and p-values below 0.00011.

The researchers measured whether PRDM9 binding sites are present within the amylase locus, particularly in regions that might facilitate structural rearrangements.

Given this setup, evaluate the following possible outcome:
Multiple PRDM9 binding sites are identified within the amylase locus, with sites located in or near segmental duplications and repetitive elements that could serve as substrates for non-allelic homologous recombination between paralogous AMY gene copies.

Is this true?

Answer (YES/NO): YES